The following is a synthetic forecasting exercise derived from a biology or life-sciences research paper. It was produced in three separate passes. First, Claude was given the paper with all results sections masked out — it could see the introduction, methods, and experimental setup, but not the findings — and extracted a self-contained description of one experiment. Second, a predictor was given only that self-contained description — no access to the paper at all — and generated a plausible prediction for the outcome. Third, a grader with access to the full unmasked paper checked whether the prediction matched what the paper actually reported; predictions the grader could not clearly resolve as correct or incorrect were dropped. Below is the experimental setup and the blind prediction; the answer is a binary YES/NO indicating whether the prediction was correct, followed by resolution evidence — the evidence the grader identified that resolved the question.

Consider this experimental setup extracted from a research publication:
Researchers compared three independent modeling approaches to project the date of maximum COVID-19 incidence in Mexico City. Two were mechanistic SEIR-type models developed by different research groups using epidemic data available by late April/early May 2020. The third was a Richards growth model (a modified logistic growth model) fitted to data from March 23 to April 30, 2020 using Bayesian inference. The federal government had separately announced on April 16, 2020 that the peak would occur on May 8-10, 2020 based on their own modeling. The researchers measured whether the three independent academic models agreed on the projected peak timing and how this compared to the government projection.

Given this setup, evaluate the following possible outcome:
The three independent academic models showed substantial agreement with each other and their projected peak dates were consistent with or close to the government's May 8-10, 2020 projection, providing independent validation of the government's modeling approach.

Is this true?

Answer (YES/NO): NO